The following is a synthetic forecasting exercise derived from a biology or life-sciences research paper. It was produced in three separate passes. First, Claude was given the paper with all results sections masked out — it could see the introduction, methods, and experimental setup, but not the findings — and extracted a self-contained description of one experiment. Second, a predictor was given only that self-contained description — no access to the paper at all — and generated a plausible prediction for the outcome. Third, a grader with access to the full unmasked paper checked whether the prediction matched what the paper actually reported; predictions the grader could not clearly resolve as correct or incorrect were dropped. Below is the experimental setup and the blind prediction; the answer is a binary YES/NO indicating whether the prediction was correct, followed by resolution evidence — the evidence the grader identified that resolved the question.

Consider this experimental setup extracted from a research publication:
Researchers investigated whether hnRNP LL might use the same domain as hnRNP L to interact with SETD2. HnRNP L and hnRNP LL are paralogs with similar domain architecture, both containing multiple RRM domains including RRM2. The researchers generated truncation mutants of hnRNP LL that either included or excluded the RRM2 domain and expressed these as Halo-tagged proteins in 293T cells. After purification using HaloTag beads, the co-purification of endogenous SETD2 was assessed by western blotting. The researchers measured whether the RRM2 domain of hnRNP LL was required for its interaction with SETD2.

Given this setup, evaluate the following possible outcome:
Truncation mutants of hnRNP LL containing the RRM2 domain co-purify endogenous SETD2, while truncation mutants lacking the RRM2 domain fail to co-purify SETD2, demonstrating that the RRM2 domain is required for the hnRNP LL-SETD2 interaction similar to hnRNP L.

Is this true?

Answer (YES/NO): YES